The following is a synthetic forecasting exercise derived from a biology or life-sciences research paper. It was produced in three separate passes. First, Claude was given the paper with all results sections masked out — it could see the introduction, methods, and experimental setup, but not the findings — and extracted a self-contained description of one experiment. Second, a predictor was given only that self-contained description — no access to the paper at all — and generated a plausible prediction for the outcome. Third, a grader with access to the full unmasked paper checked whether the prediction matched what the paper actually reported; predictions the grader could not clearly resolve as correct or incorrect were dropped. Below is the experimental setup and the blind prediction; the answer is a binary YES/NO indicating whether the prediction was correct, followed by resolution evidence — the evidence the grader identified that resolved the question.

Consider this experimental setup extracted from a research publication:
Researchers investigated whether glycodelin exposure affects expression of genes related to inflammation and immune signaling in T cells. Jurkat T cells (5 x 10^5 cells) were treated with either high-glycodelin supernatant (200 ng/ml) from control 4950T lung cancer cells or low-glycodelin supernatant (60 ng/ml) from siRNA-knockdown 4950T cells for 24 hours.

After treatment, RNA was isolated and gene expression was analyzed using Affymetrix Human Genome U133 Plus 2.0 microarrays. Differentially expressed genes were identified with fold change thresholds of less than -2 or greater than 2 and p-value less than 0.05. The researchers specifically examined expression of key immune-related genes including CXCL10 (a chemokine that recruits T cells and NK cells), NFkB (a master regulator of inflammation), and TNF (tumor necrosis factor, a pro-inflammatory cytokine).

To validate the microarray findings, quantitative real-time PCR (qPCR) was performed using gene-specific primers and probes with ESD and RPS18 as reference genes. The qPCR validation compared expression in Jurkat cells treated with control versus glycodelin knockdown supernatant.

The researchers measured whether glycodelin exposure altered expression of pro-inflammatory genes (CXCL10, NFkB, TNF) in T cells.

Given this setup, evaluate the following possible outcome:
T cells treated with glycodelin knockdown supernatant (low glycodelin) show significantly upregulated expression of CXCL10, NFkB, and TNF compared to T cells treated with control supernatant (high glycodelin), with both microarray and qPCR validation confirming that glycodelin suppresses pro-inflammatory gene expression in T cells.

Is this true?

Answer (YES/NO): NO